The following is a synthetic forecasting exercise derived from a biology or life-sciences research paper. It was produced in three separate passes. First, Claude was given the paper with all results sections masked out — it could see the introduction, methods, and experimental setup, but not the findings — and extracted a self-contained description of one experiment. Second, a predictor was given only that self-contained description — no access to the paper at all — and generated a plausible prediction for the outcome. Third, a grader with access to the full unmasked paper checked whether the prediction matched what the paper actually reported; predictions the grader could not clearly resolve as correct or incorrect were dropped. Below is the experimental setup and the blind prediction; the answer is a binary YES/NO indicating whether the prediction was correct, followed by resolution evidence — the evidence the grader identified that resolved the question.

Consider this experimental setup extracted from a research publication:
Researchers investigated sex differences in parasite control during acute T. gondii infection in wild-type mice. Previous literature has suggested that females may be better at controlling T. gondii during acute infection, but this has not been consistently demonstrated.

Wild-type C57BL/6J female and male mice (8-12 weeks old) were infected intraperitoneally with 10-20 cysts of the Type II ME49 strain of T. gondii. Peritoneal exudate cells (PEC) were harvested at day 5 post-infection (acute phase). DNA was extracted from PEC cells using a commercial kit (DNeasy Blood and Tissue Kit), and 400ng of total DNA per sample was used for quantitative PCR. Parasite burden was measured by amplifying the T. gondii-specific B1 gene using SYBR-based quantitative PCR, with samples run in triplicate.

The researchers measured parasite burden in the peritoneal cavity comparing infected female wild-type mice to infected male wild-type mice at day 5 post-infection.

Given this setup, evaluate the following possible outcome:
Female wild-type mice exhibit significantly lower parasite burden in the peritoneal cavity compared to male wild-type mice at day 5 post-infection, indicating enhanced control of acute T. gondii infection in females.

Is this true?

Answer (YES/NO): YES